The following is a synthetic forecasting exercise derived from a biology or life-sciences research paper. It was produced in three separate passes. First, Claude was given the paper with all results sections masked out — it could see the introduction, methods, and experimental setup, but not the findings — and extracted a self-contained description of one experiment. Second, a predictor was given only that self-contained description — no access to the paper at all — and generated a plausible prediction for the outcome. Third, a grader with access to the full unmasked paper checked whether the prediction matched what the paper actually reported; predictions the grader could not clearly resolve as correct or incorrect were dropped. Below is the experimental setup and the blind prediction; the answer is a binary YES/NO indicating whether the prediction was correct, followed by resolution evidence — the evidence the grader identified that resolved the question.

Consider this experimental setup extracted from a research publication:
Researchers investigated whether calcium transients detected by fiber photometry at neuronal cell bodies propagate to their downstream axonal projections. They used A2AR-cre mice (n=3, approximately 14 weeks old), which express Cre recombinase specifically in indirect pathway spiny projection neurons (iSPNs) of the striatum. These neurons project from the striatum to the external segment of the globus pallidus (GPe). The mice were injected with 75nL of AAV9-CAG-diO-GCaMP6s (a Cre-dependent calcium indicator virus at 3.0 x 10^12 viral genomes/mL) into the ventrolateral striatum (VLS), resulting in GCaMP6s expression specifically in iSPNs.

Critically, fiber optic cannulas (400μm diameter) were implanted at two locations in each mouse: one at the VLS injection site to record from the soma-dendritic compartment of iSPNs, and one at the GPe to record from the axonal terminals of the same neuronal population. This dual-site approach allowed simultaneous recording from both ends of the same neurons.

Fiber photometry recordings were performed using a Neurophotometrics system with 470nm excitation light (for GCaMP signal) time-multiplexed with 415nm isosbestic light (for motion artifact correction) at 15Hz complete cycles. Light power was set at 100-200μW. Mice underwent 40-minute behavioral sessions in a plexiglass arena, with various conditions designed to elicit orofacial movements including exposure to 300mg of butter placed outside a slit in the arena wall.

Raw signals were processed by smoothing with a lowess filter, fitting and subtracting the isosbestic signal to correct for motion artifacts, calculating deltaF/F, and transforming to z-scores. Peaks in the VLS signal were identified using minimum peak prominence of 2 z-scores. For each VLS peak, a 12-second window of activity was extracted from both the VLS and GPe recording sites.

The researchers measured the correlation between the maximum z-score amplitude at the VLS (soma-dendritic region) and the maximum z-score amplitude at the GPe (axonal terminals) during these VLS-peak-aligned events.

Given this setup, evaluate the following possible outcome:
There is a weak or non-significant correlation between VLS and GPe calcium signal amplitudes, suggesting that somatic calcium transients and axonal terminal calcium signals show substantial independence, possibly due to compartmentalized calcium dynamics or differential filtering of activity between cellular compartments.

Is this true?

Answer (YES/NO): NO